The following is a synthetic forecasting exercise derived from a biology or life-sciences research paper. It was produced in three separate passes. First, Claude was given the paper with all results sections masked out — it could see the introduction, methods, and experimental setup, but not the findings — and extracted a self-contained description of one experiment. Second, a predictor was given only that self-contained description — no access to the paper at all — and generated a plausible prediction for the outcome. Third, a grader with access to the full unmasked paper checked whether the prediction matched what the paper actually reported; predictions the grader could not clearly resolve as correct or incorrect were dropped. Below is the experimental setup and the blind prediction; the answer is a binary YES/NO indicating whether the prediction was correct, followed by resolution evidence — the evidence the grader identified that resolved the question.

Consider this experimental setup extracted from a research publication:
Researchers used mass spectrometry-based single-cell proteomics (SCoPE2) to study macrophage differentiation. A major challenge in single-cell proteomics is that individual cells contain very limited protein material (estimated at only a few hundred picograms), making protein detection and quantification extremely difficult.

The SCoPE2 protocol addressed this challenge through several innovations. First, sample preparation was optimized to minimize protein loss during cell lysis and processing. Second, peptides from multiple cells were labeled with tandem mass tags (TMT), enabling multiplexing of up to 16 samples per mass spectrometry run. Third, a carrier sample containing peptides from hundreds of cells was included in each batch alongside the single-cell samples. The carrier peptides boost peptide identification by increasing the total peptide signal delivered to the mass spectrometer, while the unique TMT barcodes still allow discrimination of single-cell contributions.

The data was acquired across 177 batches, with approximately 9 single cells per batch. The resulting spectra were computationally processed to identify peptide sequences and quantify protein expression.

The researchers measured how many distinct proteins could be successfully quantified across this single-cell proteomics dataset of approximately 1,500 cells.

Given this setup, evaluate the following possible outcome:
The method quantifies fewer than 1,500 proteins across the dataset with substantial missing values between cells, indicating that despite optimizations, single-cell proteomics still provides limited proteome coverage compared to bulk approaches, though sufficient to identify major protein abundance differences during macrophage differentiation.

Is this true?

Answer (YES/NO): NO